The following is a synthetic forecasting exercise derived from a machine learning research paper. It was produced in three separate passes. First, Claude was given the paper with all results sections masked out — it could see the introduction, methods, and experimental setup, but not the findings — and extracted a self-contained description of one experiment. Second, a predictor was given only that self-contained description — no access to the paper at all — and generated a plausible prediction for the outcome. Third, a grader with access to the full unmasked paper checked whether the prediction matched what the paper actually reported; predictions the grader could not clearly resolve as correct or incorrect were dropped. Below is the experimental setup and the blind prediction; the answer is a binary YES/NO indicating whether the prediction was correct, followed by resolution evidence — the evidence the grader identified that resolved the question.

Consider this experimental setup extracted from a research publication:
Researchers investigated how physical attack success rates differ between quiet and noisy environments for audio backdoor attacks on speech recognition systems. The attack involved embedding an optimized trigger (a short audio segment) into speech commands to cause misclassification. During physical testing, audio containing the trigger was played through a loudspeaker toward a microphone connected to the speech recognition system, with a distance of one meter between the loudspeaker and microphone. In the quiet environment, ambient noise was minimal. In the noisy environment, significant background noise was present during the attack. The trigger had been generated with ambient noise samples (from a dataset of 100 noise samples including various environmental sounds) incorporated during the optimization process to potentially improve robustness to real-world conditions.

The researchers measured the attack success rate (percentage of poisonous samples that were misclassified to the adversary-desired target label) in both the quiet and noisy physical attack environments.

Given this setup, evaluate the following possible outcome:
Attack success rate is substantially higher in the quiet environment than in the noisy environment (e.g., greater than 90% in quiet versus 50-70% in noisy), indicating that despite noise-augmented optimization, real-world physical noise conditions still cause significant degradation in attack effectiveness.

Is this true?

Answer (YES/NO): NO